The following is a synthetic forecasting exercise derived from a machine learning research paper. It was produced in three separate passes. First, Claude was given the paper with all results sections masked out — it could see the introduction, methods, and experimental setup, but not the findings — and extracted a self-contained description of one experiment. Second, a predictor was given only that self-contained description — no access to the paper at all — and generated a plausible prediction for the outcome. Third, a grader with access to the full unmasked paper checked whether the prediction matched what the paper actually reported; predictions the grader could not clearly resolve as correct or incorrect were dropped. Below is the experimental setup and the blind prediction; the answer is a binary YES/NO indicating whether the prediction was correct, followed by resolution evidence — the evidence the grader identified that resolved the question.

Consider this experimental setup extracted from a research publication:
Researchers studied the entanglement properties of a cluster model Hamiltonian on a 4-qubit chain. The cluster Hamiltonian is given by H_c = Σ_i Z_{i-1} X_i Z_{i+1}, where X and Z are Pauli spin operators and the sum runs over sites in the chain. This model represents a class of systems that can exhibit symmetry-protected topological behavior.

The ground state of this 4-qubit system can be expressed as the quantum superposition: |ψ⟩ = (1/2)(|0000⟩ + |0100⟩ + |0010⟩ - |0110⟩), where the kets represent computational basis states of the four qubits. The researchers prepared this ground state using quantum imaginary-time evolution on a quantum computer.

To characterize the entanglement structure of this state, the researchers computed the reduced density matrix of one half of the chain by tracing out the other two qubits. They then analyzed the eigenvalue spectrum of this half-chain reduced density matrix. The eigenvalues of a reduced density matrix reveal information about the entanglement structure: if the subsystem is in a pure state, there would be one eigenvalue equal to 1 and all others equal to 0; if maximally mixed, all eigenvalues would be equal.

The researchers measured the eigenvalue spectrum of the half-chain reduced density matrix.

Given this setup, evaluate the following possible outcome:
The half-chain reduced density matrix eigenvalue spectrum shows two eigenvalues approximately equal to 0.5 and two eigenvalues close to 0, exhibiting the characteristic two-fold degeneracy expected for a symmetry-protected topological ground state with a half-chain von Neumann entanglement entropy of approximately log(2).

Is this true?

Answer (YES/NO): YES